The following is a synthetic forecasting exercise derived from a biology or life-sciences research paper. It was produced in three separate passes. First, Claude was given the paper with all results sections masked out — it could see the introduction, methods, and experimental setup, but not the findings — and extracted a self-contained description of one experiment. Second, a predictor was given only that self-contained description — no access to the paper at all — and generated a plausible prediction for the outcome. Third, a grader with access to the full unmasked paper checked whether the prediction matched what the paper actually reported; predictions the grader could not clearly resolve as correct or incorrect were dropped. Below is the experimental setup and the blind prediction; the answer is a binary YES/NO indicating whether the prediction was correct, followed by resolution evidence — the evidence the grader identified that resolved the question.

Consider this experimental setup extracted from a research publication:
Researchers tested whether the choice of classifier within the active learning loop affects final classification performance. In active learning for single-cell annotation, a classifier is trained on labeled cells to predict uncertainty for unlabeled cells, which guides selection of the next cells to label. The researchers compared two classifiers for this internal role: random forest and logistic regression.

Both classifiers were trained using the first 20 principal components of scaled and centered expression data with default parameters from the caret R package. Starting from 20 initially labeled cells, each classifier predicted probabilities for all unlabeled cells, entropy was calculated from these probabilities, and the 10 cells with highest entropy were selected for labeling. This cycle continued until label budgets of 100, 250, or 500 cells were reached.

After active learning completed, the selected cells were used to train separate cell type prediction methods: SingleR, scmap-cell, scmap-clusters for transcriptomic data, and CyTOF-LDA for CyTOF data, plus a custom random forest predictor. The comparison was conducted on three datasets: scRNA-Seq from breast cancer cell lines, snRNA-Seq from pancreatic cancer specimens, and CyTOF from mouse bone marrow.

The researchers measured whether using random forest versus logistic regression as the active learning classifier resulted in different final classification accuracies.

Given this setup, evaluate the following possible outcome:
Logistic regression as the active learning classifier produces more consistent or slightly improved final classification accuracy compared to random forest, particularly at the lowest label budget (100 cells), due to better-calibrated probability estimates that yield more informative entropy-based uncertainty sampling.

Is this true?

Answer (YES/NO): NO